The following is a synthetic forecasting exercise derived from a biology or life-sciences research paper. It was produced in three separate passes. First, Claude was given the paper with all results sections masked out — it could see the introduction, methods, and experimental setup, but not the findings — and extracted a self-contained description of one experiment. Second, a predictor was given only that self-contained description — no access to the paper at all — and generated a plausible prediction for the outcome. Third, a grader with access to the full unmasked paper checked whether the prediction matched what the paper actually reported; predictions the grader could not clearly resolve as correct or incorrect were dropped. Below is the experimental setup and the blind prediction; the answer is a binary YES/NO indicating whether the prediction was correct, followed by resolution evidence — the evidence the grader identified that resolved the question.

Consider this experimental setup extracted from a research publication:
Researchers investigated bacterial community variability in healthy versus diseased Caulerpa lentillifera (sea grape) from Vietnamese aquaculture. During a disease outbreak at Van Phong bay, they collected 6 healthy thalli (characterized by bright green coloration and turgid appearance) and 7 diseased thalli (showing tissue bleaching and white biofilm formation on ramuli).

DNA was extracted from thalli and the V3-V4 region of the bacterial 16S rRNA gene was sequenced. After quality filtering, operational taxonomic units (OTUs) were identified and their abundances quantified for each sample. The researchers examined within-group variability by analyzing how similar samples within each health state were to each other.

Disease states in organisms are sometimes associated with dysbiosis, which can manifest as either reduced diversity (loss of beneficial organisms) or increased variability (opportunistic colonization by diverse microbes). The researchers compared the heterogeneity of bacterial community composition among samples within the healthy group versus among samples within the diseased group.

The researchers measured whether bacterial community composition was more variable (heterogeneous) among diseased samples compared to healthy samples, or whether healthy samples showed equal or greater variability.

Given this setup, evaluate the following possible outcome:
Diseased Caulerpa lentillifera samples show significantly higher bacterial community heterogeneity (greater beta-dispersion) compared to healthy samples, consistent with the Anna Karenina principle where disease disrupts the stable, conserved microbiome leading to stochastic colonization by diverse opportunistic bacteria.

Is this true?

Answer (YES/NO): NO